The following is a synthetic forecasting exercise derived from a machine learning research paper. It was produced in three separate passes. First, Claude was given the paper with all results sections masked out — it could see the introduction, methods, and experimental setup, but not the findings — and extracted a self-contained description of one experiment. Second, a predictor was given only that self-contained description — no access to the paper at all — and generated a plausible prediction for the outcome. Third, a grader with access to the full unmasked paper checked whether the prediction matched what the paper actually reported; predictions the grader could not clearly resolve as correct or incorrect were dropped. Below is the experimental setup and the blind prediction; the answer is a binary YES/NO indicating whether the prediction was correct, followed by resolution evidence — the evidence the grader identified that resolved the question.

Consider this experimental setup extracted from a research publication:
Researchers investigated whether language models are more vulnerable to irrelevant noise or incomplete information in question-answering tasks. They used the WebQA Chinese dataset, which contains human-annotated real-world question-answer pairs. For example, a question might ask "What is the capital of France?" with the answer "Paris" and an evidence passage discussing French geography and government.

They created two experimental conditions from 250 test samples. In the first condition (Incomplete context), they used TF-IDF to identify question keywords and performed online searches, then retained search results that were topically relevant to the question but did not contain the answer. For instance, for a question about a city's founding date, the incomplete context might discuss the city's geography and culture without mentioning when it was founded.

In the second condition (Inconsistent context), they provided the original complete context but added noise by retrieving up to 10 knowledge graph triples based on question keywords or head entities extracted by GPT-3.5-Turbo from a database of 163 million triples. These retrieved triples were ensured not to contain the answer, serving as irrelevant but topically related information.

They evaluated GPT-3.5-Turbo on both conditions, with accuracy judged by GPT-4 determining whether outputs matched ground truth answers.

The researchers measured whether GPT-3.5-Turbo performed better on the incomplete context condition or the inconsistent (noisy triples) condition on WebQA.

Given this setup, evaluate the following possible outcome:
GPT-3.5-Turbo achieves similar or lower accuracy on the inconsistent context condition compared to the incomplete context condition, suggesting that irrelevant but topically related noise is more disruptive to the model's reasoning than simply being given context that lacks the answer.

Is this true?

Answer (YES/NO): NO